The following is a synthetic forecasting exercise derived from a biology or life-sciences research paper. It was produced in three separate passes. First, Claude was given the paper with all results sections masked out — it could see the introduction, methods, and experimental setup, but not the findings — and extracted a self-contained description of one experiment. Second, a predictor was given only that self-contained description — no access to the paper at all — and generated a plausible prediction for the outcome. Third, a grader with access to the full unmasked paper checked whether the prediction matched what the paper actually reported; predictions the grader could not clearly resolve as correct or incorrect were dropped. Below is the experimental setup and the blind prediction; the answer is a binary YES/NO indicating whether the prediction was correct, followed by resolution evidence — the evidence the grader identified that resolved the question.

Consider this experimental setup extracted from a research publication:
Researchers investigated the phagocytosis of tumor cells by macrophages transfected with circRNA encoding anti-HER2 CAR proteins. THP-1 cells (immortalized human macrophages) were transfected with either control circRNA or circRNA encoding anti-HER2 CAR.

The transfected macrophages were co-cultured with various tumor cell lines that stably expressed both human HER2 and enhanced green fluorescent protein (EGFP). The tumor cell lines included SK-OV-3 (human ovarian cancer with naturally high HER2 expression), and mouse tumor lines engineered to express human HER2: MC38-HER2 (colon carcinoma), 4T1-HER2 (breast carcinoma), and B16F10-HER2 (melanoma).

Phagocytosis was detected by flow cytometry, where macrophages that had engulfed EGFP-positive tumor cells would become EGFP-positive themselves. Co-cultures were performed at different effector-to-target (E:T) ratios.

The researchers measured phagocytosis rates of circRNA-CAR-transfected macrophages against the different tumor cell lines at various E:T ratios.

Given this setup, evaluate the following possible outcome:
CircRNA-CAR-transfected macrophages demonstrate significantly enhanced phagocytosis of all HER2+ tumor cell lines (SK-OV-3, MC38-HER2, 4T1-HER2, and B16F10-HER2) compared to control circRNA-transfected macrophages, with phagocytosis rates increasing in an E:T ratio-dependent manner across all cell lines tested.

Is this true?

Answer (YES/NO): YES